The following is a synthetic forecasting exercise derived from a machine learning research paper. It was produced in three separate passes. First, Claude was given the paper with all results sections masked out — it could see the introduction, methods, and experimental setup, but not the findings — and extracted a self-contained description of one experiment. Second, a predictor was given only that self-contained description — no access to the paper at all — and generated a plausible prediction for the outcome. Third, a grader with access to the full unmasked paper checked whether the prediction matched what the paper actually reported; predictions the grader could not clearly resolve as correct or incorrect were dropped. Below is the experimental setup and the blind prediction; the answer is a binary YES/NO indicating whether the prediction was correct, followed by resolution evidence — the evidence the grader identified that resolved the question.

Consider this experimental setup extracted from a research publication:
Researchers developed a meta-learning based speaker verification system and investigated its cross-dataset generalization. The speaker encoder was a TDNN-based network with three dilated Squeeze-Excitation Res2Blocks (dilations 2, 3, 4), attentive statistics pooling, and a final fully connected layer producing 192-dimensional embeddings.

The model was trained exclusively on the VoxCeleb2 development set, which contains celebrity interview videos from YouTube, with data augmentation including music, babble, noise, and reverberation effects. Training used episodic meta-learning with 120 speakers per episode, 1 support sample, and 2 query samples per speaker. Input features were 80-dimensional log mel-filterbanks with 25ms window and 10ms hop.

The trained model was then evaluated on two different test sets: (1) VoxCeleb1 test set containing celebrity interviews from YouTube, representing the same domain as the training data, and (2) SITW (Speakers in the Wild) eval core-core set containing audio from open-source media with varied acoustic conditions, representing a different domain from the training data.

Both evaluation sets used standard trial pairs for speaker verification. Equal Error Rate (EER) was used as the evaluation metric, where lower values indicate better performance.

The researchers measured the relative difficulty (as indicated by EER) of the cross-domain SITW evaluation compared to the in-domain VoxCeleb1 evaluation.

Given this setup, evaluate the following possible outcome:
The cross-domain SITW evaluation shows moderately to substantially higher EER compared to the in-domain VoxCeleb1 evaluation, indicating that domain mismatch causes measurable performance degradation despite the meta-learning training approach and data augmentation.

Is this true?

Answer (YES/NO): YES